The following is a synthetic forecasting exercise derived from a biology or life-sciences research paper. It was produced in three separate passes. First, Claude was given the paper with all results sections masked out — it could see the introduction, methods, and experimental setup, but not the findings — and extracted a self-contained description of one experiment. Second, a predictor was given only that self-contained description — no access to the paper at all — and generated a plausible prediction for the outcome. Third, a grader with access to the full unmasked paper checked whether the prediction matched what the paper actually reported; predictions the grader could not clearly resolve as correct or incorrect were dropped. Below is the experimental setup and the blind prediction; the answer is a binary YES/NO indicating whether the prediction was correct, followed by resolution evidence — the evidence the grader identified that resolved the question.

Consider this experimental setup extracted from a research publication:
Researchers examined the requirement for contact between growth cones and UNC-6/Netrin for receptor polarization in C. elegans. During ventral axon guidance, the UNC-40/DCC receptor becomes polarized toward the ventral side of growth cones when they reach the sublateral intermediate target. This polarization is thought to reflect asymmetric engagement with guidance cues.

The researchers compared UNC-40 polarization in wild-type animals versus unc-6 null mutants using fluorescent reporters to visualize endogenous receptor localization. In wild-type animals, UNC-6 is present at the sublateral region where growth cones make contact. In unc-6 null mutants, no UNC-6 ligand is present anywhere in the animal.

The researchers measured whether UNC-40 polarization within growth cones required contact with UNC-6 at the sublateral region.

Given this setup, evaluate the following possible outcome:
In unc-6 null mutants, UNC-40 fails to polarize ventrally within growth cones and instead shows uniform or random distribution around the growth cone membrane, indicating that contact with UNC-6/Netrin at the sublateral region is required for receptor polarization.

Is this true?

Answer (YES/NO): YES